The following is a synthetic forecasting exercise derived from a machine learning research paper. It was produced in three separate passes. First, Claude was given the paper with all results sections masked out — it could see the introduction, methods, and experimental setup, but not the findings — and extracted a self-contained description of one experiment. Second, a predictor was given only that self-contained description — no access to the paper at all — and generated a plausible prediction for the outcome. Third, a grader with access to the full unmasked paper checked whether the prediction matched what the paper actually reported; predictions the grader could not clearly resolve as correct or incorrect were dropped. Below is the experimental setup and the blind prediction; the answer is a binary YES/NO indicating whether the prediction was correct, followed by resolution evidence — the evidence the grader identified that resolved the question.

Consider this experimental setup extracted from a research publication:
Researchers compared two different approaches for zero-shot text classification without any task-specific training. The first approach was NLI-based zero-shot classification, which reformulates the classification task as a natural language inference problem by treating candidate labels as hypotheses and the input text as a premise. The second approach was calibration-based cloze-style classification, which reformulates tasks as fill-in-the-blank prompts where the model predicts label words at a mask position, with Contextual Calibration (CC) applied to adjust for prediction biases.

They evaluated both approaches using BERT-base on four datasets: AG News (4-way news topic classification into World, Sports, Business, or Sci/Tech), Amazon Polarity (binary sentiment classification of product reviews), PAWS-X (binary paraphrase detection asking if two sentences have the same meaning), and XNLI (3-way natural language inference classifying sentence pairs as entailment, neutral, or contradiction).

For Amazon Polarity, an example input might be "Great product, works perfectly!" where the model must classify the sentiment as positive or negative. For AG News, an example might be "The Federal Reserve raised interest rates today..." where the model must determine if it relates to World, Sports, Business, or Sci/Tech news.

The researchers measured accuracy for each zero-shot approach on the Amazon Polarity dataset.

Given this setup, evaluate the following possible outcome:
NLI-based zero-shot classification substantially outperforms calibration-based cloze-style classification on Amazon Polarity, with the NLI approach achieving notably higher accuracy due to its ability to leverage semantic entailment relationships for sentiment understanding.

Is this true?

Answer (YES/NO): YES